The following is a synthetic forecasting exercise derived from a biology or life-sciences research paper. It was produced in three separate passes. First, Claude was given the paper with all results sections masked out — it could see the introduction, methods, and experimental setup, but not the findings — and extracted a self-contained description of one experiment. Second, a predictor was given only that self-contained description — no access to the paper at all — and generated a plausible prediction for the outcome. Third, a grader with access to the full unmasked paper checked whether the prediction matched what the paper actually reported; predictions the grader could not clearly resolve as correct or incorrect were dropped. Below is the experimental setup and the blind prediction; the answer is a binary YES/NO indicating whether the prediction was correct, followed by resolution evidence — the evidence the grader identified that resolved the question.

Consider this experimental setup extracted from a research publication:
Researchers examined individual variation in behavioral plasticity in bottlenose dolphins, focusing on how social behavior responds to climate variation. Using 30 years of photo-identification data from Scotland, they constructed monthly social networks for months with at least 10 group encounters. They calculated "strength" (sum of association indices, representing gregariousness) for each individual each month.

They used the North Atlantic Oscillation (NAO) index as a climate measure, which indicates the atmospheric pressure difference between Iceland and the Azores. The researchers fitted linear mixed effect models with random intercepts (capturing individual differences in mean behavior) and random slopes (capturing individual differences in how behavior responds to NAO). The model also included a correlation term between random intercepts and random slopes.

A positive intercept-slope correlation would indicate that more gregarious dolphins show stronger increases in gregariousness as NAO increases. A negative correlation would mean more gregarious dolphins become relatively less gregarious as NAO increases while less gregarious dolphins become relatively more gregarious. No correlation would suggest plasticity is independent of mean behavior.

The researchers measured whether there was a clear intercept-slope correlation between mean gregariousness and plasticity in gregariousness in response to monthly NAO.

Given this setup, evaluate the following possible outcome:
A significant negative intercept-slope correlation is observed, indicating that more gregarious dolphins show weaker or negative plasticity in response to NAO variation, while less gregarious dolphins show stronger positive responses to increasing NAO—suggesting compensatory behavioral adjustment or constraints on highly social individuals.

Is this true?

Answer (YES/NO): YES